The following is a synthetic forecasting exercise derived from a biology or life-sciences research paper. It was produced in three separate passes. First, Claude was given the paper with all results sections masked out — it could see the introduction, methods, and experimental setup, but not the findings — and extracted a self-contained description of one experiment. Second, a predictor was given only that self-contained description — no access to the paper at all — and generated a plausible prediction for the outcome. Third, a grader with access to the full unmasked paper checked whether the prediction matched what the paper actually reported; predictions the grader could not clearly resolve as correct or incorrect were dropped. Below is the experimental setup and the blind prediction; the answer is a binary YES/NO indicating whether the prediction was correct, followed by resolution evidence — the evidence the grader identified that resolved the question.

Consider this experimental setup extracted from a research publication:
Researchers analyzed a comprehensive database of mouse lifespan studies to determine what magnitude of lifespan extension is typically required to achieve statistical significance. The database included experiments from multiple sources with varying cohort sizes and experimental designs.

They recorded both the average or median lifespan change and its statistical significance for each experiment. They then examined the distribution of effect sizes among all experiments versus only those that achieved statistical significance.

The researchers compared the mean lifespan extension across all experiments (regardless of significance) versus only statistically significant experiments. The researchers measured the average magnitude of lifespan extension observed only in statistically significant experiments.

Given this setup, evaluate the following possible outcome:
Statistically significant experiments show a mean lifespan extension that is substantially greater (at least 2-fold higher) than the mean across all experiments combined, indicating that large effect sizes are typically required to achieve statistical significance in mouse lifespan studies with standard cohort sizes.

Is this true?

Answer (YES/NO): YES